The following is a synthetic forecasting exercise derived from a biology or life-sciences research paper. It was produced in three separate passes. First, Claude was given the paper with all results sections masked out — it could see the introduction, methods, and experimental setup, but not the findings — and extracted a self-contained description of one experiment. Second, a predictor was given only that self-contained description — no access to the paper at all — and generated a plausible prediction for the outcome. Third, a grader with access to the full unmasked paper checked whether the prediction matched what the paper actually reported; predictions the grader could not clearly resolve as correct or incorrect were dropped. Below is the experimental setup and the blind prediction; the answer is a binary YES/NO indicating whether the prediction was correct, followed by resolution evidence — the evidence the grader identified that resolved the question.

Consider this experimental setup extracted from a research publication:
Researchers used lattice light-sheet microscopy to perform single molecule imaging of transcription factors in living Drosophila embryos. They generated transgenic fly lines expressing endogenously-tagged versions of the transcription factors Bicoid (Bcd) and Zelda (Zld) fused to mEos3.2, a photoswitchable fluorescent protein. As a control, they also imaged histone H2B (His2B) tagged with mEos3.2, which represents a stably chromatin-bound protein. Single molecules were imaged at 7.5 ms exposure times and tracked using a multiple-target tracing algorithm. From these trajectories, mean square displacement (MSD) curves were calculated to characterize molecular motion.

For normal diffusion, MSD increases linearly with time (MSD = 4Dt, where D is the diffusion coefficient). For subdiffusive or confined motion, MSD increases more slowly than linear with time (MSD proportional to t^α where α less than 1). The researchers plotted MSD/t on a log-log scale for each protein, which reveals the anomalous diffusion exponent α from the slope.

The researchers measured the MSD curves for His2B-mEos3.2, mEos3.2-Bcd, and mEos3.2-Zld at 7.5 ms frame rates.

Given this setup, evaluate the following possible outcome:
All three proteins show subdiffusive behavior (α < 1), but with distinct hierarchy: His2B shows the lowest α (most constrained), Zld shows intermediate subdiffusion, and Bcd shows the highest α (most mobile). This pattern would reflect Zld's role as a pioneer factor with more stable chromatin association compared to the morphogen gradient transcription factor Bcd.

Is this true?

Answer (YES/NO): NO